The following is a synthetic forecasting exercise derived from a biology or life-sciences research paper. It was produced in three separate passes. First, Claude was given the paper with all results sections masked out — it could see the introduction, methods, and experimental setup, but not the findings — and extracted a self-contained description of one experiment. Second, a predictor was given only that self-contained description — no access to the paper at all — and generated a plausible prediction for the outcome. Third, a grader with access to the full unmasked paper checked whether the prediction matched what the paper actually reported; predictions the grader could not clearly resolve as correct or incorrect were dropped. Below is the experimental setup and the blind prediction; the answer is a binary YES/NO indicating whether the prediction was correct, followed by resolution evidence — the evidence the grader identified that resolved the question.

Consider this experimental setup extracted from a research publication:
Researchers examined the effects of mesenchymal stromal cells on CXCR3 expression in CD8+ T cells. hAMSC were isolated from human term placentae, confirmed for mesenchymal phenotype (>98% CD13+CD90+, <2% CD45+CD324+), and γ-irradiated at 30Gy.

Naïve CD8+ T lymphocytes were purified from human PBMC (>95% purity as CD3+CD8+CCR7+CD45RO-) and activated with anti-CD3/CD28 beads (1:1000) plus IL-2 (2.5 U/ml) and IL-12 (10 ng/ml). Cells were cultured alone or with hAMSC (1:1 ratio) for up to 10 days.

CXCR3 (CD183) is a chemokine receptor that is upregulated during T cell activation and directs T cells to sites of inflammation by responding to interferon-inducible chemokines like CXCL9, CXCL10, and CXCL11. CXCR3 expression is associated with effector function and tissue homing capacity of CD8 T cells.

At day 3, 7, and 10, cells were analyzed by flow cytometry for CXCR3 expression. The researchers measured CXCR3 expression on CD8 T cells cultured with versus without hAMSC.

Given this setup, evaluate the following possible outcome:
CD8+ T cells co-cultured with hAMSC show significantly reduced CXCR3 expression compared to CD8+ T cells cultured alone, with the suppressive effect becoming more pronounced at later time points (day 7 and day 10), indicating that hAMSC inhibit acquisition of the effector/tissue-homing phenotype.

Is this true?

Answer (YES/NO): NO